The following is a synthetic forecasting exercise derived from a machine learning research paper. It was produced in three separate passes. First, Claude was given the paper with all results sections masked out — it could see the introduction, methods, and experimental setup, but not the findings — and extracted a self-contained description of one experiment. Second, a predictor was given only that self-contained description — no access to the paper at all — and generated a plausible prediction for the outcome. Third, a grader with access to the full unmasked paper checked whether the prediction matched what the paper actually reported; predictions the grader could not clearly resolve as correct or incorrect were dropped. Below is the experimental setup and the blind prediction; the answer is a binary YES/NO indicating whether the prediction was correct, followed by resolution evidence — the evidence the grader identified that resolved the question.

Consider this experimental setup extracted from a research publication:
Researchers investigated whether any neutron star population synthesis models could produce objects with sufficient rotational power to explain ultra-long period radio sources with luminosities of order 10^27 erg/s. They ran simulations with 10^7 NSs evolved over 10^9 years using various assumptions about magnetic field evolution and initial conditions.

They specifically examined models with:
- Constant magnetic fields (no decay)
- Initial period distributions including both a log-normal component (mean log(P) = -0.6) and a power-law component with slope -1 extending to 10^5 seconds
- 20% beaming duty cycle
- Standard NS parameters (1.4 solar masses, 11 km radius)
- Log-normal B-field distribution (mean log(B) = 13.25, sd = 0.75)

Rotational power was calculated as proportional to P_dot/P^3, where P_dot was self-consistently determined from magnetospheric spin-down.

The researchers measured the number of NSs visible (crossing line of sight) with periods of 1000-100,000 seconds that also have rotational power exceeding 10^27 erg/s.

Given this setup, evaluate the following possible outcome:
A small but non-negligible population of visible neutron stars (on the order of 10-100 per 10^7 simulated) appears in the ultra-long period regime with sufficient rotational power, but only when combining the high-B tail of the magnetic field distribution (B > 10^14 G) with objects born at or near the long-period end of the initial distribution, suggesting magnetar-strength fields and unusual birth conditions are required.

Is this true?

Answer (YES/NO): NO